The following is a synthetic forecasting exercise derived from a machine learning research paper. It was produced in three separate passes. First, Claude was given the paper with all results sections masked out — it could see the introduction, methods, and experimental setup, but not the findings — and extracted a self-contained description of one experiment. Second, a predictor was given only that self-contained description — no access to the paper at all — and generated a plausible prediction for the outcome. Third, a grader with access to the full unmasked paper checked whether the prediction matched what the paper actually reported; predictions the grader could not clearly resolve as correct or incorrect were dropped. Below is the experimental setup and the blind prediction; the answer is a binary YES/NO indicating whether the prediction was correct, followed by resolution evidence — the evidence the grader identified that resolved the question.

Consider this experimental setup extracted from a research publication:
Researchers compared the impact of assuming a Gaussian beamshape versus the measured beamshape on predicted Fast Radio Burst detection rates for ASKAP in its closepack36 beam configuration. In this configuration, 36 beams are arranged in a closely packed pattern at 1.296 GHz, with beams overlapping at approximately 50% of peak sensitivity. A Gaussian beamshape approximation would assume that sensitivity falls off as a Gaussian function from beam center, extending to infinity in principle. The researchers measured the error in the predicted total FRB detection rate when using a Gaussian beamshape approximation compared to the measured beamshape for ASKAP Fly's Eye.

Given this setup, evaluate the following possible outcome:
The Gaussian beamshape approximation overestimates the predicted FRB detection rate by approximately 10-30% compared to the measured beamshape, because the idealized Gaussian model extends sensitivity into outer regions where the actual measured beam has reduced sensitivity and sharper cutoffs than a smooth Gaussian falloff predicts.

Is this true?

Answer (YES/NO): NO